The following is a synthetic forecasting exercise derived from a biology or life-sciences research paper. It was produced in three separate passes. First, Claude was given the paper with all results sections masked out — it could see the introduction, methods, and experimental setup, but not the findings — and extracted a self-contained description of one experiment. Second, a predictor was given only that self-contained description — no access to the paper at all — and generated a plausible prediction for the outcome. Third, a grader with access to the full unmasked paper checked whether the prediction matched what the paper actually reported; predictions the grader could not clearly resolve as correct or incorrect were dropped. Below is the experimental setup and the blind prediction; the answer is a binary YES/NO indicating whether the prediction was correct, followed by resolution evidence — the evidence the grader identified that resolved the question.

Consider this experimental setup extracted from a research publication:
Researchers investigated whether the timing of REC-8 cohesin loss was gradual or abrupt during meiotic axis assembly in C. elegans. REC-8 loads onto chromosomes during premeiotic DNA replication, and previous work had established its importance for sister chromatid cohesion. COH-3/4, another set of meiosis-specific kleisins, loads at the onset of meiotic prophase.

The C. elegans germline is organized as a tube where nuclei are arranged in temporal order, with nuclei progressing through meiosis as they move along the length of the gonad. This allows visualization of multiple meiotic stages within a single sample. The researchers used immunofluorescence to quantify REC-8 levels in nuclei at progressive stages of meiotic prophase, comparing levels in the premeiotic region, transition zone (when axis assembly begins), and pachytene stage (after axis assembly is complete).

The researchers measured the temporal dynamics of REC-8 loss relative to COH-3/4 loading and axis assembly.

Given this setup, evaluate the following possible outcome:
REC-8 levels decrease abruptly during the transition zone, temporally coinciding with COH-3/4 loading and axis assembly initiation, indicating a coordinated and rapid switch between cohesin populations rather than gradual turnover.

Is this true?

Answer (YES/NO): YES